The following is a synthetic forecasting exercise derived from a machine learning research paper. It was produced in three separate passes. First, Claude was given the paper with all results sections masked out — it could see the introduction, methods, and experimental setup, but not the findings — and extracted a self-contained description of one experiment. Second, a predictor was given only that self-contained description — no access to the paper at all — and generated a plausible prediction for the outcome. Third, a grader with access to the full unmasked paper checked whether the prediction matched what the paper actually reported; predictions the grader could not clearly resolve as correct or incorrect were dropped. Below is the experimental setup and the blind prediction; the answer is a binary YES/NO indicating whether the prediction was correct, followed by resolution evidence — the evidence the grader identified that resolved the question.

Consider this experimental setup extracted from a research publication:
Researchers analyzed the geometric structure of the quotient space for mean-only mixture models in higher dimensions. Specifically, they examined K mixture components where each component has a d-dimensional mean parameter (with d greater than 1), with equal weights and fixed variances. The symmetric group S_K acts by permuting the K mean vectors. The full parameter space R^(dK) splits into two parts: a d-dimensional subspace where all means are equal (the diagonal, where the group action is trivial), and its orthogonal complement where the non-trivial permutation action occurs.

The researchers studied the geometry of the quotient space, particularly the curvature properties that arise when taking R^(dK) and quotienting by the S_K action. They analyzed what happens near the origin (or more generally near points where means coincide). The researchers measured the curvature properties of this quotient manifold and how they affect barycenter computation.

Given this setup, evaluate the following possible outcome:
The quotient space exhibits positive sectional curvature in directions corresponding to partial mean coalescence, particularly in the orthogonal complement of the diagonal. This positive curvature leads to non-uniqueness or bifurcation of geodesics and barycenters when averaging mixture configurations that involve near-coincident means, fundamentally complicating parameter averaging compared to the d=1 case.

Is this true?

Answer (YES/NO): YES